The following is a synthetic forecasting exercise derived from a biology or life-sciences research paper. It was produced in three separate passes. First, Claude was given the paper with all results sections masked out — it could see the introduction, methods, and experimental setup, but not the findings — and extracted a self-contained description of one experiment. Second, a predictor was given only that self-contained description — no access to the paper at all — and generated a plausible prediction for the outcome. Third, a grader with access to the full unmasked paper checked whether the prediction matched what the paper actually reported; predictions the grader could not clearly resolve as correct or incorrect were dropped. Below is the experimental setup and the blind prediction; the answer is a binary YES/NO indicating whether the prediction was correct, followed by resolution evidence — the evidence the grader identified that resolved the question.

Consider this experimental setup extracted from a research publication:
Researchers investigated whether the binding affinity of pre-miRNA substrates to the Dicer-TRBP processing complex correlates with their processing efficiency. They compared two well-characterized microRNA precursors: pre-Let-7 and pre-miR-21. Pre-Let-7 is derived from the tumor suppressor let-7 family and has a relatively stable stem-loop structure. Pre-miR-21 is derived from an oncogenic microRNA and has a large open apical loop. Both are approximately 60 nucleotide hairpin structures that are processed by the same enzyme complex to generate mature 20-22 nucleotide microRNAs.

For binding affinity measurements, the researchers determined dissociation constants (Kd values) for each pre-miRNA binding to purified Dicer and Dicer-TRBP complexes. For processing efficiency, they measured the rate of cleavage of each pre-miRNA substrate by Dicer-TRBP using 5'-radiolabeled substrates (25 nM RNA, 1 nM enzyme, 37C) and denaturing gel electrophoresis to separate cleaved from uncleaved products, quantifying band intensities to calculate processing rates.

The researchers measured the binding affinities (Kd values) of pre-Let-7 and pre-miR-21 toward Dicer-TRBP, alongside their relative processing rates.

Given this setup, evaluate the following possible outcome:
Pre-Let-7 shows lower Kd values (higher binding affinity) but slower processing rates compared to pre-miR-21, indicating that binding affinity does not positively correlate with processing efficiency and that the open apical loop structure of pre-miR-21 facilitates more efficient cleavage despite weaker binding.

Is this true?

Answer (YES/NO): NO